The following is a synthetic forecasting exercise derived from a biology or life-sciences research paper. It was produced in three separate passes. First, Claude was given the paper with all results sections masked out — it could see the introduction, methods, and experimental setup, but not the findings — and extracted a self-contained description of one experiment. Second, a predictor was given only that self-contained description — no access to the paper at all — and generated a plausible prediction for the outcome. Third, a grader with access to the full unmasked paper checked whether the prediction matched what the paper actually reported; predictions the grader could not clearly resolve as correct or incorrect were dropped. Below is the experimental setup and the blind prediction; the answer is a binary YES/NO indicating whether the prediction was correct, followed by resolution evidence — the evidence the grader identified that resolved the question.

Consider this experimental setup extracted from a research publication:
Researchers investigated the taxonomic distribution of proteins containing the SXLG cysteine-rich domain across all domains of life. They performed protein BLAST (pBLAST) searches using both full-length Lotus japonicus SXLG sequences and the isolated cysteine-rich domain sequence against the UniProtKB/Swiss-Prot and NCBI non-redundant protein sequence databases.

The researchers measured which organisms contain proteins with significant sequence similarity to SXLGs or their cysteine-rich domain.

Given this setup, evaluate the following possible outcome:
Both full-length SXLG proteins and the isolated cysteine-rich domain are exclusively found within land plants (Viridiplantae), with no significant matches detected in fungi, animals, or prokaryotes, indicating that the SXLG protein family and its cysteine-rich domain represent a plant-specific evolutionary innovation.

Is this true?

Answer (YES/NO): NO